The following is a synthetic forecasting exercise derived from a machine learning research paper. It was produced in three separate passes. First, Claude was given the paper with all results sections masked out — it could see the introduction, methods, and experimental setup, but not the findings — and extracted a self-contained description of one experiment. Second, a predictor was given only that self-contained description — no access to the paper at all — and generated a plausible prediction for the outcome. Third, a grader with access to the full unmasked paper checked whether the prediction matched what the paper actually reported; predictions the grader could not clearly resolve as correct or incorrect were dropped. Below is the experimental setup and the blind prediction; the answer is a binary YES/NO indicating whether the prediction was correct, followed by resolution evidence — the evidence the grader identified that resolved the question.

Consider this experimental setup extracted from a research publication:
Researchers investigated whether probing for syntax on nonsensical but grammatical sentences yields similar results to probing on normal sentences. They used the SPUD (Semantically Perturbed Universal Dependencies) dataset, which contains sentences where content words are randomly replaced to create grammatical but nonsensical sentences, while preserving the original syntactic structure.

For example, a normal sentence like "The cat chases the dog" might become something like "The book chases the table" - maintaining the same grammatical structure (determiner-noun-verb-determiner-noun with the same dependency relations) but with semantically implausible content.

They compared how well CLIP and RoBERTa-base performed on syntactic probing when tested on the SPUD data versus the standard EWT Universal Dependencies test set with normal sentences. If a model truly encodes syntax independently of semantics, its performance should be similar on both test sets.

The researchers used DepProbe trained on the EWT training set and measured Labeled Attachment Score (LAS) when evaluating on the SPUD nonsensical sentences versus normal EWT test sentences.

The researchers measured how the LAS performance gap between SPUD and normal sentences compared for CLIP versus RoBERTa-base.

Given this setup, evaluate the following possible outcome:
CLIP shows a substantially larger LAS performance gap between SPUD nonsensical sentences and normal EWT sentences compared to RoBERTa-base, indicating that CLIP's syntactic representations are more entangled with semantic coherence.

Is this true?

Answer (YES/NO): NO